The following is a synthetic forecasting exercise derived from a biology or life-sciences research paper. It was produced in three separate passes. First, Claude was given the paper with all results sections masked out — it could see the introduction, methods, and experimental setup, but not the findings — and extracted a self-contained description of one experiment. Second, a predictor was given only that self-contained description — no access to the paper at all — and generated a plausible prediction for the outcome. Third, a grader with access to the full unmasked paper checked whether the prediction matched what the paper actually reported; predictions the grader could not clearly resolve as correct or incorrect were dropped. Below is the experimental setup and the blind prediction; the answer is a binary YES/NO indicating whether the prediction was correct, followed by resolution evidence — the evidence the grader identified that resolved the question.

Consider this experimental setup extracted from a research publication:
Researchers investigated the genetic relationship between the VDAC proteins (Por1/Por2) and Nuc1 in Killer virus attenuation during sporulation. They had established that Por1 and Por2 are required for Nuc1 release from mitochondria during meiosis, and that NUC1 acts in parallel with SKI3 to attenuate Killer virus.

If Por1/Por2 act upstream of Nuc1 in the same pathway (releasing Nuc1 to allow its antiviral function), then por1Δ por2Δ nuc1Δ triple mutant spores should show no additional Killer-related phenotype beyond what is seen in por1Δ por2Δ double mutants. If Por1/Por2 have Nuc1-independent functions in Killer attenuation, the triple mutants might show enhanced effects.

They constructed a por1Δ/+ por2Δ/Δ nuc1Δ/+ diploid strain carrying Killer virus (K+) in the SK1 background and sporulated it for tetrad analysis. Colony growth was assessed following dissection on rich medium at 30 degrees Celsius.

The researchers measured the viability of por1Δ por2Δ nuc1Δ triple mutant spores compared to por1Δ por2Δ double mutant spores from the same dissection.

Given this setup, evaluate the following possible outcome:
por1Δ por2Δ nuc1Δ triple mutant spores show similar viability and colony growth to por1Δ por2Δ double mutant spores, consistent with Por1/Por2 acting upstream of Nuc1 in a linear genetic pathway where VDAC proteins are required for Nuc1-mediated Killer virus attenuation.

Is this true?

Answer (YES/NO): YES